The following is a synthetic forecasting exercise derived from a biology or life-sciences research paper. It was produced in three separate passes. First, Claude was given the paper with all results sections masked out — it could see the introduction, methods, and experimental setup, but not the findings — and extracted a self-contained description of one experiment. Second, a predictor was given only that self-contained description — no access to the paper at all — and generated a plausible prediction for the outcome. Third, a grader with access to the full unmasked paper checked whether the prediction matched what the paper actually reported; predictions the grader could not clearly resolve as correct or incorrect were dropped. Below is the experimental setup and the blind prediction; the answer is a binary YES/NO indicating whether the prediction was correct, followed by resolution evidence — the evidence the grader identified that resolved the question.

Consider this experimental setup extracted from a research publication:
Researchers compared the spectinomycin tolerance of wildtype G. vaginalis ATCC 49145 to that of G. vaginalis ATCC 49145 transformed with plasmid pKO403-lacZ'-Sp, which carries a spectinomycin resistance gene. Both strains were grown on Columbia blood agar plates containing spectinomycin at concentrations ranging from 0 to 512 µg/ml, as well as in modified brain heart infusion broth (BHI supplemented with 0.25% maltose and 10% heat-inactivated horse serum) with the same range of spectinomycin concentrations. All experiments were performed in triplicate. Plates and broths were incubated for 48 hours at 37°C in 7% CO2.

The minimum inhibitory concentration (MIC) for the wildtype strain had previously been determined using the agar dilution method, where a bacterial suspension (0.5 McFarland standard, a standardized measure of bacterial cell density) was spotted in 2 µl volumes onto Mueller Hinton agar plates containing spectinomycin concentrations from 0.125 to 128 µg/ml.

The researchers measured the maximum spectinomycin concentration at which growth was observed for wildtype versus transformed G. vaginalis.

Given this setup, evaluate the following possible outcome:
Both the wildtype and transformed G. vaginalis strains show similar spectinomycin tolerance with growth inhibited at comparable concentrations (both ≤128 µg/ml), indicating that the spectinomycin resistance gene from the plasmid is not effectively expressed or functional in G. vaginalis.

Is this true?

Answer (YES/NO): NO